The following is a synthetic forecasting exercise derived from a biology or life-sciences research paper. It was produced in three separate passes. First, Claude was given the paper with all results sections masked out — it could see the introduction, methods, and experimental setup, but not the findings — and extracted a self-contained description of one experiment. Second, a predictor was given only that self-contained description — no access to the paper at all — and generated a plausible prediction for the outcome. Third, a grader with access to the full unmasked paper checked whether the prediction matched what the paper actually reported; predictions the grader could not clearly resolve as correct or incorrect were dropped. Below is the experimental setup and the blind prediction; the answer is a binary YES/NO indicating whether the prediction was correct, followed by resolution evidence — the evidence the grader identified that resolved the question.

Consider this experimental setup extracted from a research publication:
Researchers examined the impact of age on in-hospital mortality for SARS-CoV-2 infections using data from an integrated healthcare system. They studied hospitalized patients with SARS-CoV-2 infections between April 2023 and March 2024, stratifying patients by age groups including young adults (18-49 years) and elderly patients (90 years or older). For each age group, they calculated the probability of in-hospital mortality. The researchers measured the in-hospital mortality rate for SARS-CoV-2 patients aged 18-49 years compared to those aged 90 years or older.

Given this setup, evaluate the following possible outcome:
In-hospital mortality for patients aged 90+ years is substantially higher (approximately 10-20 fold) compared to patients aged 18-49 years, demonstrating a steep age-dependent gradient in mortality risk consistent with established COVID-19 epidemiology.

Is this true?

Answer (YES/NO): NO